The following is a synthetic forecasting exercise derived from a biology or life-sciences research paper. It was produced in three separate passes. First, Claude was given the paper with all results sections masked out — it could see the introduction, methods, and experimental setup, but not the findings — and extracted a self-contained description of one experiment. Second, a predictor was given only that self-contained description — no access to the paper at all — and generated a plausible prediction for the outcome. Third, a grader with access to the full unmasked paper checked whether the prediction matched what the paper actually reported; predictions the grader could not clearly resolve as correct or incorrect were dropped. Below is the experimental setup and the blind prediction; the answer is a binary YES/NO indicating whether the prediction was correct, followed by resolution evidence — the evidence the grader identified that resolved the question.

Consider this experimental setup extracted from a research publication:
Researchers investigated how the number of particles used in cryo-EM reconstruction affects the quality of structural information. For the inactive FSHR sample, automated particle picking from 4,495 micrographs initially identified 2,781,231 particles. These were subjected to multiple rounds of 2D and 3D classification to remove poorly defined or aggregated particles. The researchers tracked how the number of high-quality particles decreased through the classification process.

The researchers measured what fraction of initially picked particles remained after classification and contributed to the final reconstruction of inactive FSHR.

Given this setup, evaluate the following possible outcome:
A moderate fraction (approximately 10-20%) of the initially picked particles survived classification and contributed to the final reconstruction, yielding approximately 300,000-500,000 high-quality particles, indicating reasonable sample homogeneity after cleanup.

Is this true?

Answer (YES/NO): YES